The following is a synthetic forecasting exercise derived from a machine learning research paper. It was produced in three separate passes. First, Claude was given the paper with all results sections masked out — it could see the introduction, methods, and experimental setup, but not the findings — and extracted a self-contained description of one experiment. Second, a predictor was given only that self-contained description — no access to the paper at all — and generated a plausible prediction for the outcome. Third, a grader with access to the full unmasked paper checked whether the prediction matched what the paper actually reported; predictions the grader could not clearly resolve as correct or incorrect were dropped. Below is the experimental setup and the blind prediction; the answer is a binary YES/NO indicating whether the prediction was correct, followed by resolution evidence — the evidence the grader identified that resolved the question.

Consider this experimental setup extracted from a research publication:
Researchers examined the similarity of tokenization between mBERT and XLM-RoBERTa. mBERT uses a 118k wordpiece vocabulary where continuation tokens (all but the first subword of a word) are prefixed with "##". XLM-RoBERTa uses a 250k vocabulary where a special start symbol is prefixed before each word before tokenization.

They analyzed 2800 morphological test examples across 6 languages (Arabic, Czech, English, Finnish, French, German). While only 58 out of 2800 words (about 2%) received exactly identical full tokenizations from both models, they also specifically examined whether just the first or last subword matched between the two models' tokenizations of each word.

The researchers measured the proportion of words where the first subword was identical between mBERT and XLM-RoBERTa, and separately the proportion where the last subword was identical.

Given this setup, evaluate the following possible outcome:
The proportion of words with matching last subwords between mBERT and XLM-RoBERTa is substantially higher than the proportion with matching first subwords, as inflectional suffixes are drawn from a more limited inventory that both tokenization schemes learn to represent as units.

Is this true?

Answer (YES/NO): NO